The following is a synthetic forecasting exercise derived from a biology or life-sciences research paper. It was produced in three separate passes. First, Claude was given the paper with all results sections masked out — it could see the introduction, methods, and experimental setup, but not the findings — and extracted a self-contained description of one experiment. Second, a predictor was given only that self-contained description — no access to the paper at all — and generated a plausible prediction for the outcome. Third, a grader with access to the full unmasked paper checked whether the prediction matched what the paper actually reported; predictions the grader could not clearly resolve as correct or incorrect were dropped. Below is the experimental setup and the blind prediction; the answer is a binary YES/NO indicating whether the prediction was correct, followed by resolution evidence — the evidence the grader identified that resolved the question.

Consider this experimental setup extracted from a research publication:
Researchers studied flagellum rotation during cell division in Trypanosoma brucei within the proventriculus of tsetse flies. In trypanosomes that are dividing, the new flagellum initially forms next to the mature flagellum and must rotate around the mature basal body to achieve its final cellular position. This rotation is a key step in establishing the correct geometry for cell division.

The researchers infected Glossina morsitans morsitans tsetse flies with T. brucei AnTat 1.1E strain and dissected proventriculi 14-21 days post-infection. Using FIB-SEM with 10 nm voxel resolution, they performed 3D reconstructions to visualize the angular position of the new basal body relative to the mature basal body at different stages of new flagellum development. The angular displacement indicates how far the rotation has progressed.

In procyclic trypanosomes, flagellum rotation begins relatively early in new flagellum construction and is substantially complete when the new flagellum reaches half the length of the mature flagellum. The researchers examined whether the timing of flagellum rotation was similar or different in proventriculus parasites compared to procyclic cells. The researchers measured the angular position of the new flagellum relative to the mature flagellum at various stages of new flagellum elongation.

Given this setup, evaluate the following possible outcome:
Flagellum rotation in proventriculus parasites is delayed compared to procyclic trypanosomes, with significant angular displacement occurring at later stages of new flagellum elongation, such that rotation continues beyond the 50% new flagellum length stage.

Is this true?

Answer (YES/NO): YES